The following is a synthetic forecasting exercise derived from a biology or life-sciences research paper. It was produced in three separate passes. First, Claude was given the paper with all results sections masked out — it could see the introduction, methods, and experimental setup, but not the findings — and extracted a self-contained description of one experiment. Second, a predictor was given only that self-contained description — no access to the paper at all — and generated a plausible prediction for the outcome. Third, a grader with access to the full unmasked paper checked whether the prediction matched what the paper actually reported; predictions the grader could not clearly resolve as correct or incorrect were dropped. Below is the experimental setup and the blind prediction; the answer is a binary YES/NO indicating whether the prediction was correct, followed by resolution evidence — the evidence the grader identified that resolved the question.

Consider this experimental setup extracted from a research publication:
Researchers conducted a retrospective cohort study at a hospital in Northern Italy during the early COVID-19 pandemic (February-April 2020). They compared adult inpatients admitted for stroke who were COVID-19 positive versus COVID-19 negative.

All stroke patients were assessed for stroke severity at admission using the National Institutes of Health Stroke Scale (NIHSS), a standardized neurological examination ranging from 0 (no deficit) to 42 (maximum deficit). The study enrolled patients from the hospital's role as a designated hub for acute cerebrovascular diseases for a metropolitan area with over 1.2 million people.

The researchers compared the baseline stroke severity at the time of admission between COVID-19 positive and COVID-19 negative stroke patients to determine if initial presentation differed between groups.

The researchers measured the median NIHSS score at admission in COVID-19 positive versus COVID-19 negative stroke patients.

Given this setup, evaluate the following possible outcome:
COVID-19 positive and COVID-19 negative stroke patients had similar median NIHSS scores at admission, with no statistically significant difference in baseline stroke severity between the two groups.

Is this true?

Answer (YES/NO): YES